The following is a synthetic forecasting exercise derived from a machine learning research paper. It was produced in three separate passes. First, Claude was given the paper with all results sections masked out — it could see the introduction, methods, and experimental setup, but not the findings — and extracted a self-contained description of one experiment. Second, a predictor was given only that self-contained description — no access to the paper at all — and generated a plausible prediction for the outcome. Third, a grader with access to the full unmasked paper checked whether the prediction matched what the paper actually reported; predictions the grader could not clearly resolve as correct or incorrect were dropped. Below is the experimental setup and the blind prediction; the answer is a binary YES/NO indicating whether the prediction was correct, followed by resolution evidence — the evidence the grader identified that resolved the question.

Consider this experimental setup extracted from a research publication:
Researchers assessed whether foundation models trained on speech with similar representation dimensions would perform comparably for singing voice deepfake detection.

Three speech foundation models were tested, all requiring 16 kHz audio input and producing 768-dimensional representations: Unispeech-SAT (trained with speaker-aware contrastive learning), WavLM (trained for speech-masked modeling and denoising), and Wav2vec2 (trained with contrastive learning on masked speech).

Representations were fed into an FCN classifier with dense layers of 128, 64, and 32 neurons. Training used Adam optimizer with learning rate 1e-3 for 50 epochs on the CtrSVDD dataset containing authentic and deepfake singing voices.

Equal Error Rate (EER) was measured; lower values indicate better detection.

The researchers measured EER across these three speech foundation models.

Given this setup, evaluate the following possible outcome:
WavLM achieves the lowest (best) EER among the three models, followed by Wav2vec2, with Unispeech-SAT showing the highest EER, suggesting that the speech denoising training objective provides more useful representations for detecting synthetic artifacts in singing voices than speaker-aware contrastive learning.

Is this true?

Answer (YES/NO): NO